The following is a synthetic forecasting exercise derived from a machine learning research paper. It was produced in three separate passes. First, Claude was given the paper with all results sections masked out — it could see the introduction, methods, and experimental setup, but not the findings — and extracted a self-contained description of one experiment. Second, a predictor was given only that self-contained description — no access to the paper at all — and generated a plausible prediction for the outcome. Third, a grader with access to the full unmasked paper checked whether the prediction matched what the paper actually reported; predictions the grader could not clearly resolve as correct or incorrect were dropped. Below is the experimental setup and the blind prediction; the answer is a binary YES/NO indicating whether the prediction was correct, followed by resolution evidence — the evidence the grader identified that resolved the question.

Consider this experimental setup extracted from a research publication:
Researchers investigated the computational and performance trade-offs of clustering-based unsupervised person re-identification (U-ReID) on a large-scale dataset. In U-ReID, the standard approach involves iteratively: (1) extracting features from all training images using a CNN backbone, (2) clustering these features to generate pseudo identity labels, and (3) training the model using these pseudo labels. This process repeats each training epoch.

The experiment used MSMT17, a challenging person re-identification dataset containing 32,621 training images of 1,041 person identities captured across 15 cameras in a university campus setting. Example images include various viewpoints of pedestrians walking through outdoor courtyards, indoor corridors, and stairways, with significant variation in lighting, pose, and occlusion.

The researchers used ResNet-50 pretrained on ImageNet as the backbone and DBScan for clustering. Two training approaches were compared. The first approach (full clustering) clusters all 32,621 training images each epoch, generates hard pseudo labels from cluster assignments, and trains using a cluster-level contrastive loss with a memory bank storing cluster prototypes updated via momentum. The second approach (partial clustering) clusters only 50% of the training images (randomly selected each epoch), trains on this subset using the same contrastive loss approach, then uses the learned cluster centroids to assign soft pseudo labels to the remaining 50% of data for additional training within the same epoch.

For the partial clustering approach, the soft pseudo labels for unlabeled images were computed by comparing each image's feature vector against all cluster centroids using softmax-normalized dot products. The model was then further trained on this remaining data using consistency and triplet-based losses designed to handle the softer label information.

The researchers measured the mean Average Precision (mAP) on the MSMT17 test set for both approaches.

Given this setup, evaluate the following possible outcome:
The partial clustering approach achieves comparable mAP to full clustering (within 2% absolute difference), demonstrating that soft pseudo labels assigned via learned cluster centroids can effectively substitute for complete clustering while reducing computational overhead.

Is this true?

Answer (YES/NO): NO